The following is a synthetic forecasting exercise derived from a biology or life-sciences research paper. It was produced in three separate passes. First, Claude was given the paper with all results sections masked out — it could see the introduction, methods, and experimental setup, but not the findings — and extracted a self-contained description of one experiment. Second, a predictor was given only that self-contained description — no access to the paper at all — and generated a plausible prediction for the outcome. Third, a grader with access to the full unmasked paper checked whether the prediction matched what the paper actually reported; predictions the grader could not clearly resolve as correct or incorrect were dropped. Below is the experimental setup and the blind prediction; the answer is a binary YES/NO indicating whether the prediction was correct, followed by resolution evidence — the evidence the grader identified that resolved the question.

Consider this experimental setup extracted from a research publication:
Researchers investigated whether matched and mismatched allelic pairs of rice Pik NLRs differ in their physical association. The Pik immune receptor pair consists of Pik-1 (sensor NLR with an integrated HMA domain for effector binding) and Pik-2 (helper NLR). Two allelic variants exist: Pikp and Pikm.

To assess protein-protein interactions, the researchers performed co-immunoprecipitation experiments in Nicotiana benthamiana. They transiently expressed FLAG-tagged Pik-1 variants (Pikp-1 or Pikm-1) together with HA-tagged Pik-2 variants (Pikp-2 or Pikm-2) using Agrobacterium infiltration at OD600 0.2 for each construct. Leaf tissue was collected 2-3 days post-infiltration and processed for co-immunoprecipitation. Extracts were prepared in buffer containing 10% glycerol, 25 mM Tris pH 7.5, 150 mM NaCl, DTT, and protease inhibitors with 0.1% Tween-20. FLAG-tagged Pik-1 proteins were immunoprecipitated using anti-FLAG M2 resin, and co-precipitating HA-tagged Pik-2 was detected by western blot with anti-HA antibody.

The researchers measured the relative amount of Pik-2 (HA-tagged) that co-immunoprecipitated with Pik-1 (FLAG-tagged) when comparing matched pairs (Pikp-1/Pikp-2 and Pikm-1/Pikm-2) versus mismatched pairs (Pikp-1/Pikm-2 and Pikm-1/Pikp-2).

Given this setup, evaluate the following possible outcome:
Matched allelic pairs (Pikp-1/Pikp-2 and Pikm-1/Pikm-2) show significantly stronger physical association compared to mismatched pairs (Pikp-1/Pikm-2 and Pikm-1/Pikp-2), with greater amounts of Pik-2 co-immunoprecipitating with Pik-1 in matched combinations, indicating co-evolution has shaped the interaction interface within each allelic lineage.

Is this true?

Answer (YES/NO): NO